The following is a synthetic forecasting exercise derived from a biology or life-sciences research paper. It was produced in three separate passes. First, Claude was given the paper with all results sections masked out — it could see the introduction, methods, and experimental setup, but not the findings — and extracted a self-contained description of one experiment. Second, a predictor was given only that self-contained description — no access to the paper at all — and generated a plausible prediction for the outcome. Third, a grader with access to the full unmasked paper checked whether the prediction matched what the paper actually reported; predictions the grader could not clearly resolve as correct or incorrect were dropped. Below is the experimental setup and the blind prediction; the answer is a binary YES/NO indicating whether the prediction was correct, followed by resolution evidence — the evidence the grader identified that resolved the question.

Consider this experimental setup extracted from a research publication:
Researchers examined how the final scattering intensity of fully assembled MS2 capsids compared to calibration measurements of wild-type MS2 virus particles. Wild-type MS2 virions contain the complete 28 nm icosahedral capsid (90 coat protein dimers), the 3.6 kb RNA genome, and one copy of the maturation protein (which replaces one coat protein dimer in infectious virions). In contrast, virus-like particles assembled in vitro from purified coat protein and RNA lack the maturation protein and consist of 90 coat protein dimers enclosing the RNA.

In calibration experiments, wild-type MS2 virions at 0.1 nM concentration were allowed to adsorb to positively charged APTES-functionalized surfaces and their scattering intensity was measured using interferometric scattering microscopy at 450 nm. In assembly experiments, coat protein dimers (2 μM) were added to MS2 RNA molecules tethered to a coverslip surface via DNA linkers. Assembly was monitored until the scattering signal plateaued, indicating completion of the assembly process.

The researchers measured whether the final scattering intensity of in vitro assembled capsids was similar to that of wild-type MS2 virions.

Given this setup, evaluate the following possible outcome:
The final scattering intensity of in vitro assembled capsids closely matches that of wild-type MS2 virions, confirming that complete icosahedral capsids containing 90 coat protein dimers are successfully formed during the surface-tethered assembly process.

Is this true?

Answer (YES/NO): NO